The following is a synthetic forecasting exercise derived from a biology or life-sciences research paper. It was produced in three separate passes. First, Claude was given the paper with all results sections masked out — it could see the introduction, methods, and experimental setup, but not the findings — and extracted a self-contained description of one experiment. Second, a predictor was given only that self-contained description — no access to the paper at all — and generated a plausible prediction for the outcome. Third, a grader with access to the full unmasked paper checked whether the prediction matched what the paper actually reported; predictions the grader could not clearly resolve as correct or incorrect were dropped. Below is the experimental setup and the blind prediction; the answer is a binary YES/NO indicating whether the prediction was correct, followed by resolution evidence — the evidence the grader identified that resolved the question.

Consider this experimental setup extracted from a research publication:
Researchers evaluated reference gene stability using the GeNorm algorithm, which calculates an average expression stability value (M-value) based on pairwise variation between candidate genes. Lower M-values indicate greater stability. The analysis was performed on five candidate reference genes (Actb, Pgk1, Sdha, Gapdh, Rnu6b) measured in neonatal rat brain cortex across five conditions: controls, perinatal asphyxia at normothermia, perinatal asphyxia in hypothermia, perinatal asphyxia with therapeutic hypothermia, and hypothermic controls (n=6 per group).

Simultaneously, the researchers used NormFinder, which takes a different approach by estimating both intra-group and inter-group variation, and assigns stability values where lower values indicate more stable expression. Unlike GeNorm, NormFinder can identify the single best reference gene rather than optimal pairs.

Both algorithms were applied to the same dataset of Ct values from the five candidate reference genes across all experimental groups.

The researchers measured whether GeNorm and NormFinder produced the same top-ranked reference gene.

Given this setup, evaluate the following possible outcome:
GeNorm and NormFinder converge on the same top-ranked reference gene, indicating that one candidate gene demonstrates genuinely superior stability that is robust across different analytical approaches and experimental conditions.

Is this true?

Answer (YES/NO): NO